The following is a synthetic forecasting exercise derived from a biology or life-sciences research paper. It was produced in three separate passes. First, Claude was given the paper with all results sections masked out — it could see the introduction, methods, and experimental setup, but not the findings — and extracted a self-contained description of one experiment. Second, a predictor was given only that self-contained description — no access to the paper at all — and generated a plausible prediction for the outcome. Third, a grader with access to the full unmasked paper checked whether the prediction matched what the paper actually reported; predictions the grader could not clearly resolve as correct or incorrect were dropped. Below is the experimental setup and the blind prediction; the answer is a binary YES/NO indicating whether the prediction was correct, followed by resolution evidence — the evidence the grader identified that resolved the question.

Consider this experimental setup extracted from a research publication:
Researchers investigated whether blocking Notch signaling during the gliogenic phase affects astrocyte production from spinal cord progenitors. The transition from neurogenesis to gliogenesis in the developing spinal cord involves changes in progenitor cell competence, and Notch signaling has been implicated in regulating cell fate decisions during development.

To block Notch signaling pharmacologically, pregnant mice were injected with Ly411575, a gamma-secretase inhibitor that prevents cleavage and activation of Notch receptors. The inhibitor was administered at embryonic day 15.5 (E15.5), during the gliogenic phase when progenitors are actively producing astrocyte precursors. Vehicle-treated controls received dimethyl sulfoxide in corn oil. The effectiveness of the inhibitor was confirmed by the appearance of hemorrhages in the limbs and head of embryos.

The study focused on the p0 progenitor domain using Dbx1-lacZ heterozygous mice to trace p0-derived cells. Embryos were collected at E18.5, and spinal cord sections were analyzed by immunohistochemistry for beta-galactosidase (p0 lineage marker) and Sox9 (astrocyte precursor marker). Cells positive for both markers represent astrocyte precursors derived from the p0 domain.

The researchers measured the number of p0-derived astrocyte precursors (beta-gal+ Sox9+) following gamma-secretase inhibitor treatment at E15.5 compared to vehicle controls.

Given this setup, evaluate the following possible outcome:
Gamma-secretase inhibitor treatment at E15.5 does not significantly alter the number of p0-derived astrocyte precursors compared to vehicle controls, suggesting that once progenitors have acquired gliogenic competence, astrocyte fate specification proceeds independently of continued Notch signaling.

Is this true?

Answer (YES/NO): YES